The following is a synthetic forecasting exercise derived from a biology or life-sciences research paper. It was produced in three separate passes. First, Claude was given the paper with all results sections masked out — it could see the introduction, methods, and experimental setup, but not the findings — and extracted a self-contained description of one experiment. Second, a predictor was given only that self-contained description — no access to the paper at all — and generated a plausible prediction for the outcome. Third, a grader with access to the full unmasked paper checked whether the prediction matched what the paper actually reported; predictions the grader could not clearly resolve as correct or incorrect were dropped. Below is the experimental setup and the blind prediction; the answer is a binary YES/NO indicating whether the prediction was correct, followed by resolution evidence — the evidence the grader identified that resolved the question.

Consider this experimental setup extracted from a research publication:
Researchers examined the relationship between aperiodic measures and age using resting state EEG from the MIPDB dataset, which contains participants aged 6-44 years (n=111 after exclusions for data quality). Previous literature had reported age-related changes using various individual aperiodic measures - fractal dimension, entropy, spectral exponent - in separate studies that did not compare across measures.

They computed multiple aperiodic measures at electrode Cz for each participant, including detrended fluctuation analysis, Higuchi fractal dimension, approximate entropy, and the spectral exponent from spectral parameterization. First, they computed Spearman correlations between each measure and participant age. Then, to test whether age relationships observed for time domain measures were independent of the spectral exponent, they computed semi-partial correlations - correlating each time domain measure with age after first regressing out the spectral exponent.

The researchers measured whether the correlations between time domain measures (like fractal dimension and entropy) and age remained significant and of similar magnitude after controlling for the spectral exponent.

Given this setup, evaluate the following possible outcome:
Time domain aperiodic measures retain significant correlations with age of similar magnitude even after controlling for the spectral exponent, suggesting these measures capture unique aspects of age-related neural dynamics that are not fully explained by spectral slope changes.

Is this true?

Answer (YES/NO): NO